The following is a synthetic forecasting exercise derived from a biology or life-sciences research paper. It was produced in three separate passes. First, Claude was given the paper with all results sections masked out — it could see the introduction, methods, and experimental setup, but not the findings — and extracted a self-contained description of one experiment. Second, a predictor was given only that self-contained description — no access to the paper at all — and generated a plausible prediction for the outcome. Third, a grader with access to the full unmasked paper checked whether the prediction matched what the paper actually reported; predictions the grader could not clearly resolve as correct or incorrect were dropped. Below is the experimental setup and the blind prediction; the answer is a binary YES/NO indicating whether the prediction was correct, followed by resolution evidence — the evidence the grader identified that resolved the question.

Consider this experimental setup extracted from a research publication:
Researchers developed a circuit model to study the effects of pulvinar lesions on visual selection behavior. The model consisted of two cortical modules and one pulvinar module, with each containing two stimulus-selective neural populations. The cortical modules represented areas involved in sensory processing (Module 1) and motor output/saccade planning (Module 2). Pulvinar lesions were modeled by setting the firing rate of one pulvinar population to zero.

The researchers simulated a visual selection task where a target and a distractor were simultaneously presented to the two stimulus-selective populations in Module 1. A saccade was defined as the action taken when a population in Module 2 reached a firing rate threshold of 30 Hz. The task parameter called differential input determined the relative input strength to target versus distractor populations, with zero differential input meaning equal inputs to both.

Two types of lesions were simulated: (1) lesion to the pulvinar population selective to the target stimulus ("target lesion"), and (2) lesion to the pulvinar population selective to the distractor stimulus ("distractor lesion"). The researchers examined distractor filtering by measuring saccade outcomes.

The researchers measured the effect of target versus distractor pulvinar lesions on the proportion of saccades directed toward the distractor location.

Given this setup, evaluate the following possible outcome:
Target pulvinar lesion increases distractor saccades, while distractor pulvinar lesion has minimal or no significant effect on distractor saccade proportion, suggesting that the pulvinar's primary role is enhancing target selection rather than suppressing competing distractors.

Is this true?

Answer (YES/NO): NO